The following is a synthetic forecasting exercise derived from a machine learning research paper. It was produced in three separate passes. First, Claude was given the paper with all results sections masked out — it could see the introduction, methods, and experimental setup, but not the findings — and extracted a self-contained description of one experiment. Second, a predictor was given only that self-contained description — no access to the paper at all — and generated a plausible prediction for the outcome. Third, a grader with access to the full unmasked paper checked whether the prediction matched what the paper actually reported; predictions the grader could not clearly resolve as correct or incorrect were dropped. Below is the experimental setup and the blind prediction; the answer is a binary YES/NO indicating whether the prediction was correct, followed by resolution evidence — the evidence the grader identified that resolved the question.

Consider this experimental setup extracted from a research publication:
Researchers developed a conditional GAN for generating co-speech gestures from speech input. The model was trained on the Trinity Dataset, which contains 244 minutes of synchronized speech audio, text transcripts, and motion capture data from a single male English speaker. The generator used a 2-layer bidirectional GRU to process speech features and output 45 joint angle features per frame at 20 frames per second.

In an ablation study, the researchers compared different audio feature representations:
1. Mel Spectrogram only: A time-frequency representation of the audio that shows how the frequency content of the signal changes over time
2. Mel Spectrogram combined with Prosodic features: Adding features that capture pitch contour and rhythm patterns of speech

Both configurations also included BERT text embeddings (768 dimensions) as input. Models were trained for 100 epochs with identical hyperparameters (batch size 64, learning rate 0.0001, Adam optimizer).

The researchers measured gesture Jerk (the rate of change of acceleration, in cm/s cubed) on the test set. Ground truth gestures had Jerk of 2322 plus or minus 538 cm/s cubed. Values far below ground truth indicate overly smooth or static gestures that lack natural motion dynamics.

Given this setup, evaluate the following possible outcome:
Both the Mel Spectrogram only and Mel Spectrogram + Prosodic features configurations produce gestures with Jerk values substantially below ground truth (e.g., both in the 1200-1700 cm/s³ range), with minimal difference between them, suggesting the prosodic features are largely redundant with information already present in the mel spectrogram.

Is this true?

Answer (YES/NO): YES